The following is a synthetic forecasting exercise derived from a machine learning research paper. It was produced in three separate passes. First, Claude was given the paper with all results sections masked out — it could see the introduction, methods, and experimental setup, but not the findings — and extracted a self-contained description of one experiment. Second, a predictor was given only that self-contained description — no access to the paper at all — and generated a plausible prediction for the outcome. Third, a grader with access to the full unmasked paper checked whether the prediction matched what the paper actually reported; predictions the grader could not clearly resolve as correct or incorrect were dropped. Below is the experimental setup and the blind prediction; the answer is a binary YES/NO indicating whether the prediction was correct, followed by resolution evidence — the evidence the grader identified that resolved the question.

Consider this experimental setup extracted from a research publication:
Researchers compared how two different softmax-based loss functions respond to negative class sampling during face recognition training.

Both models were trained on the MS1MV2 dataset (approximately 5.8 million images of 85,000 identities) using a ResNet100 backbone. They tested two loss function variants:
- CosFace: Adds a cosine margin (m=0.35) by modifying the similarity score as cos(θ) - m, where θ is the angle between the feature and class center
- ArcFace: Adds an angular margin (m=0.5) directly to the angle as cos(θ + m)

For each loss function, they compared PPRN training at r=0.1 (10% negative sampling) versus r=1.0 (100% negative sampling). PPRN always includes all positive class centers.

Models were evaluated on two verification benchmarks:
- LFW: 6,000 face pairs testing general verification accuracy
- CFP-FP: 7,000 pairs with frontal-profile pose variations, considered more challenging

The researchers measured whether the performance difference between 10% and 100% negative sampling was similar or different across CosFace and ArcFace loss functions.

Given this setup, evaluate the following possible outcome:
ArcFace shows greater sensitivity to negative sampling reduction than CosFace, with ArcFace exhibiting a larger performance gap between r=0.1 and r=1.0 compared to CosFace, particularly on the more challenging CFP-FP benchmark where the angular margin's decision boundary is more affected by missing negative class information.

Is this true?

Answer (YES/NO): NO